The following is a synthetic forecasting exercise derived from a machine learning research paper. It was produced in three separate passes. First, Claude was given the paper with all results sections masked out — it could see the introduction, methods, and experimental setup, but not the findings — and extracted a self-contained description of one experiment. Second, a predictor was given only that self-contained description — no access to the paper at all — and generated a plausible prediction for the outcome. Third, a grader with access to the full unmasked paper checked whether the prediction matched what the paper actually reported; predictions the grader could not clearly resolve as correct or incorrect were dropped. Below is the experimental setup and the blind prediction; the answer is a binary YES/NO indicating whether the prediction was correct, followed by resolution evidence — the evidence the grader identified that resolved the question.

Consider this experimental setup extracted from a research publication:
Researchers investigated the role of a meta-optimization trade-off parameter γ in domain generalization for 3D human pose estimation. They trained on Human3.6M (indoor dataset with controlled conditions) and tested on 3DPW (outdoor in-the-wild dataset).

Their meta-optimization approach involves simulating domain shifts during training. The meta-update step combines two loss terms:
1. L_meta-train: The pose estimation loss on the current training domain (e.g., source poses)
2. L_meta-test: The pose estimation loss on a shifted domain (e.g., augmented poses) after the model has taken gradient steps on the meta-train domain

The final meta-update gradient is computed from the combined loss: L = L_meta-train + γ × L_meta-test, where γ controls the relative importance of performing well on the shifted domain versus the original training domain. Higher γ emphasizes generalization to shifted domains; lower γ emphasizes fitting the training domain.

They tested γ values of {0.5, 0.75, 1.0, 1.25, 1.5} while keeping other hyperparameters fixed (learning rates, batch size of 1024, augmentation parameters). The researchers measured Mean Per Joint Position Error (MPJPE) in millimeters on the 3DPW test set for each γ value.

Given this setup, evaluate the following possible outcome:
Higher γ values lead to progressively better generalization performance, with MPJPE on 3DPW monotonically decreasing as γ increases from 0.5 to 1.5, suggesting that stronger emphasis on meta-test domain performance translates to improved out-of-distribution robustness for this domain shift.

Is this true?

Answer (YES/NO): NO